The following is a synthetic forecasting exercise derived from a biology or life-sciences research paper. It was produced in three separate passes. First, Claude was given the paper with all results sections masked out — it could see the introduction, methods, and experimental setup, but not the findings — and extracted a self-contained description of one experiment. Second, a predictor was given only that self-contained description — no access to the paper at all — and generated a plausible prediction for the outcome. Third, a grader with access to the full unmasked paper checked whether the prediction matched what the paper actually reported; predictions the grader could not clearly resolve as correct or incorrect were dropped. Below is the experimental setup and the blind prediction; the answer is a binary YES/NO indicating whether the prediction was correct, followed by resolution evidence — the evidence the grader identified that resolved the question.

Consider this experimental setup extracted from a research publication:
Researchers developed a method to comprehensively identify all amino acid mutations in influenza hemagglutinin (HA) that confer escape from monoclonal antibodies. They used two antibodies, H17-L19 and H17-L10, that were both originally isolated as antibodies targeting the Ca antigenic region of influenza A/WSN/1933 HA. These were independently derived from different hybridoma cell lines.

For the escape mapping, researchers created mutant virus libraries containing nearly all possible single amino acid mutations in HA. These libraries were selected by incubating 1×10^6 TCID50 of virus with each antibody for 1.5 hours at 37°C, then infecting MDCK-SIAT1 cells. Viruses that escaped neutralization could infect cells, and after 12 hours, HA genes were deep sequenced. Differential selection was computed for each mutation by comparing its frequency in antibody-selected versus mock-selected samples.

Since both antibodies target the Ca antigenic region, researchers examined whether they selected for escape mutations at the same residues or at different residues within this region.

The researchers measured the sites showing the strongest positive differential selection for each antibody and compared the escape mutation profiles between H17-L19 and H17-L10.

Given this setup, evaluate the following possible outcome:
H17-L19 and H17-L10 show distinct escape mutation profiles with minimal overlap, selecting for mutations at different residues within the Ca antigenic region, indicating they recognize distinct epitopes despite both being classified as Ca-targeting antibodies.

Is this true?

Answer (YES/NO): YES